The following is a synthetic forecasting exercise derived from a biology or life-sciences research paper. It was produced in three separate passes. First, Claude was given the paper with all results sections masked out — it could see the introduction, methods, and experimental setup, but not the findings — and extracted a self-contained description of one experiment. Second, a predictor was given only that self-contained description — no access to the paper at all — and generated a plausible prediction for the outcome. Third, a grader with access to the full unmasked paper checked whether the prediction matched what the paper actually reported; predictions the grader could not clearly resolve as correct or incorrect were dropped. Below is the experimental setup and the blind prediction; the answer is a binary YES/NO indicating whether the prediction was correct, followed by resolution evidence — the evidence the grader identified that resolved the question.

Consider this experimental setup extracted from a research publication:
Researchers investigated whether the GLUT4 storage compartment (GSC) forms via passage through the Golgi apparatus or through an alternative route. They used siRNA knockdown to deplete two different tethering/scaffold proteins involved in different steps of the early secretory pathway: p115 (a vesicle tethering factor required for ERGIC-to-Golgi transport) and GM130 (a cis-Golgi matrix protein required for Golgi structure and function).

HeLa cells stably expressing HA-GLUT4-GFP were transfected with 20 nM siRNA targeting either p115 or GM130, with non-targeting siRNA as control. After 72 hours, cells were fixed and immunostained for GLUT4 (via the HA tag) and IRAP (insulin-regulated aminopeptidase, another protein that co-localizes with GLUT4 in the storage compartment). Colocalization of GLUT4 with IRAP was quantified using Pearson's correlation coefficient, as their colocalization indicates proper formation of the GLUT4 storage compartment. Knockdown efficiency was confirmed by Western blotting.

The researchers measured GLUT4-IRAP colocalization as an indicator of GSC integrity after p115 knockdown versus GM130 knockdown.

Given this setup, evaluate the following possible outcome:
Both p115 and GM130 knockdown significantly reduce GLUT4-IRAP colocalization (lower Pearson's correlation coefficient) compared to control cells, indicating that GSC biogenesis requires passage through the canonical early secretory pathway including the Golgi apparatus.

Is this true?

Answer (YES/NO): NO